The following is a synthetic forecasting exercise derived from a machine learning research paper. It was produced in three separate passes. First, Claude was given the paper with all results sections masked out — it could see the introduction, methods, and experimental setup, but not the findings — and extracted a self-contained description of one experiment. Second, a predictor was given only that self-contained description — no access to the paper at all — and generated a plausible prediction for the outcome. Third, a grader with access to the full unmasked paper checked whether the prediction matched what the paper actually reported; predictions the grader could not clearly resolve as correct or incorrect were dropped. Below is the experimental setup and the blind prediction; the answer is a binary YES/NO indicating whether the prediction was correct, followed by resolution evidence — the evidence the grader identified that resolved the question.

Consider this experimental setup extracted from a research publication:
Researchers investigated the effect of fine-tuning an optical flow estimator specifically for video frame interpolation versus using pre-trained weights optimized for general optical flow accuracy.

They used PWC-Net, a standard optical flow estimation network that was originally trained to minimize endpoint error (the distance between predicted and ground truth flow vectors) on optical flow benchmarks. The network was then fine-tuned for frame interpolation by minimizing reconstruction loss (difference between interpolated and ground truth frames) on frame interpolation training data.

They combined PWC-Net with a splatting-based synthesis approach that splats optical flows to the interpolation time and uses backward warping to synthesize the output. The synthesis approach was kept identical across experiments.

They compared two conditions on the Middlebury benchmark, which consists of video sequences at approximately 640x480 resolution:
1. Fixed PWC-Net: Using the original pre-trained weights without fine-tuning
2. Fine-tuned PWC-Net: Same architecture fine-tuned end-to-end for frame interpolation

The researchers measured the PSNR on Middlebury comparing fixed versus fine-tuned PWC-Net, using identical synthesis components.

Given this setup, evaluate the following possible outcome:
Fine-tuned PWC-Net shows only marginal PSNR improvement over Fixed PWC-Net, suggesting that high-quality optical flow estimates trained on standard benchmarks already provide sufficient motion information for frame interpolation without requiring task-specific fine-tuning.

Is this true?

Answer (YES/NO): NO